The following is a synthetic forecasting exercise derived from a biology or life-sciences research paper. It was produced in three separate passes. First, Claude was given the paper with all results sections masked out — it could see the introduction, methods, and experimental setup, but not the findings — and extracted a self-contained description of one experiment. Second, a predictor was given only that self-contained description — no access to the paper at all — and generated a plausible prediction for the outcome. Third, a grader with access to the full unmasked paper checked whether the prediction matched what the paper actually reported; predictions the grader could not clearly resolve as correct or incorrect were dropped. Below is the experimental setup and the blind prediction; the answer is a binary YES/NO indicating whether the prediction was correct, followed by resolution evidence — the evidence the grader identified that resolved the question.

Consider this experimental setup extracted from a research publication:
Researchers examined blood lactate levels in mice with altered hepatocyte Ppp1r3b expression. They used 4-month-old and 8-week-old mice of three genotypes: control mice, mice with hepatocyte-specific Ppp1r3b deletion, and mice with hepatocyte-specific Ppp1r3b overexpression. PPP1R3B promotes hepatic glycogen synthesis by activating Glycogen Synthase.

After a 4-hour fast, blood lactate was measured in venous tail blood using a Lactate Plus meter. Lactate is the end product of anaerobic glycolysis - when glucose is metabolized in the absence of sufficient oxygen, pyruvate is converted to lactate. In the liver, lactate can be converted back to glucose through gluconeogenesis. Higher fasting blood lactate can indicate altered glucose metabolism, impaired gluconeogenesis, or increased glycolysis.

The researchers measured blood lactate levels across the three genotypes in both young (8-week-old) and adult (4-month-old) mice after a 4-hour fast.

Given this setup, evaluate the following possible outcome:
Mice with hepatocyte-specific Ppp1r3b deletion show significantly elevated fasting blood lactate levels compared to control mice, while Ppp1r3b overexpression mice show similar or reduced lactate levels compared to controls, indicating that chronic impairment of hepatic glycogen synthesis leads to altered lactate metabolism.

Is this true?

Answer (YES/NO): NO